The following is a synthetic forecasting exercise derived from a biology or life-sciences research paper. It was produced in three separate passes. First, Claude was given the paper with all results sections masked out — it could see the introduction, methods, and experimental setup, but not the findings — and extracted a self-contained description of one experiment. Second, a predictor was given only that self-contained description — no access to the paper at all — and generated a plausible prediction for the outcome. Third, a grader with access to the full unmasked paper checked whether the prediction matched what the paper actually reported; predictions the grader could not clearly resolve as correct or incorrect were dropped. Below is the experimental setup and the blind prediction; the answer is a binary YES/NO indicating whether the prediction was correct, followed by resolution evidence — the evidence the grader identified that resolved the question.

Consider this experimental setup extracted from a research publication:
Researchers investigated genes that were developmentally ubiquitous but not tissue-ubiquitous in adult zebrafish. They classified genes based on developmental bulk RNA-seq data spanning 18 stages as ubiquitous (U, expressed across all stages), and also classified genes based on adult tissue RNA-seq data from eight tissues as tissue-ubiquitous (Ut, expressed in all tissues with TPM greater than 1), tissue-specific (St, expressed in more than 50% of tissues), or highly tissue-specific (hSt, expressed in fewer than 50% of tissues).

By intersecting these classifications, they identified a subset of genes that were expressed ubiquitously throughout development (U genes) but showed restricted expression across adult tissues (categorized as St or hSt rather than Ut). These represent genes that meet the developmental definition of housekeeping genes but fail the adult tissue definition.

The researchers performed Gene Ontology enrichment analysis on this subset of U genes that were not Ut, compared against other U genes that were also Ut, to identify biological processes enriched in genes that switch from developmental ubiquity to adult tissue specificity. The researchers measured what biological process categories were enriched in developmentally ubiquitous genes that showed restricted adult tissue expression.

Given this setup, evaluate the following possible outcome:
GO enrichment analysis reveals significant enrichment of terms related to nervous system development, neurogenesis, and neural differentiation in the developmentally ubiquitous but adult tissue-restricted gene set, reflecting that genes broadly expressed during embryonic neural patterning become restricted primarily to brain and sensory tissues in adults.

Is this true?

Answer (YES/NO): NO